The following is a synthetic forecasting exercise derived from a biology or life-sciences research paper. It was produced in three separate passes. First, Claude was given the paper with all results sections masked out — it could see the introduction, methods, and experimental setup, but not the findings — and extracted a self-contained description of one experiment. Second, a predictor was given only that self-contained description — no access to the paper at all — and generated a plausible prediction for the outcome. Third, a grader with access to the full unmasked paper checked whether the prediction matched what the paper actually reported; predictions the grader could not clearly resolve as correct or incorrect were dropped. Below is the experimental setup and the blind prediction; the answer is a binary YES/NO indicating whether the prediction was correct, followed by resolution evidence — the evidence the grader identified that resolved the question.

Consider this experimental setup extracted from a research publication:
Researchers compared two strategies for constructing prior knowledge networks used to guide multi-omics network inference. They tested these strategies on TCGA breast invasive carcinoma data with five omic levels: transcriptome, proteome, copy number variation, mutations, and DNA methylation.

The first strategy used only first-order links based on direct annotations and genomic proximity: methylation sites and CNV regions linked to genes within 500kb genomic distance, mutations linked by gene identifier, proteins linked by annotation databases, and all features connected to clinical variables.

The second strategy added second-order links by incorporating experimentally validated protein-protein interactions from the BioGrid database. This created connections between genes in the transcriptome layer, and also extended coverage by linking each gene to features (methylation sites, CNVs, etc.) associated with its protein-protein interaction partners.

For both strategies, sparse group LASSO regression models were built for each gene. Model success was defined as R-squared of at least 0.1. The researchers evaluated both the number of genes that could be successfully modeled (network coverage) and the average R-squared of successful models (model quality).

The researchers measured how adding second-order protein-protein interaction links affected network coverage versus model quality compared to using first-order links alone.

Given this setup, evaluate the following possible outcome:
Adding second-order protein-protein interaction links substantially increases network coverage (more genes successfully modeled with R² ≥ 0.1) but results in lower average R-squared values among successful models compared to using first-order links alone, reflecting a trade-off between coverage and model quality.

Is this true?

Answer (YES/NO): NO